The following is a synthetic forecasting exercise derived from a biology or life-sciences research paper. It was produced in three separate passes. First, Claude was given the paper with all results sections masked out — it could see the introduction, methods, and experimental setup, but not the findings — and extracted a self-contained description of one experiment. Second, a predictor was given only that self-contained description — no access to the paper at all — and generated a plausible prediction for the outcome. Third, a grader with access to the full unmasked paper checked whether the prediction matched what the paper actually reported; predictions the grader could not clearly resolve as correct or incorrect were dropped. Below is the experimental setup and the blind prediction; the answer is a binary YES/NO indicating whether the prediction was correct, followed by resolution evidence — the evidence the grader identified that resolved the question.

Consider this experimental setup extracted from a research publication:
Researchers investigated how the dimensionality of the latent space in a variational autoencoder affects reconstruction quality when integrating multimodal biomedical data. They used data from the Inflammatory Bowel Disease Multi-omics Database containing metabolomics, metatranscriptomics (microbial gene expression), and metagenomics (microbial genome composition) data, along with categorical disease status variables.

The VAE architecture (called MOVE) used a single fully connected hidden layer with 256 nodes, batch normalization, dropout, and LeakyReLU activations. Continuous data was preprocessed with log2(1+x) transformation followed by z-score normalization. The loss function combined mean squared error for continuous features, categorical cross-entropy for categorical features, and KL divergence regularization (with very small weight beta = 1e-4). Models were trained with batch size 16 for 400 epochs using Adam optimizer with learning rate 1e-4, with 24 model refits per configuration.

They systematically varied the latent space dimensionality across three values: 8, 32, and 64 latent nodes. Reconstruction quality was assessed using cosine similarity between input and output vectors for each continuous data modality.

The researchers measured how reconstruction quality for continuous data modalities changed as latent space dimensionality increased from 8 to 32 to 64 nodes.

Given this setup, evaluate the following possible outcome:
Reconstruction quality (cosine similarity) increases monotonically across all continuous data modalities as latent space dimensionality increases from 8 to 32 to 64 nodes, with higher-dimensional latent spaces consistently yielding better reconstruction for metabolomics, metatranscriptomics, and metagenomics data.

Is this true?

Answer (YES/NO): NO